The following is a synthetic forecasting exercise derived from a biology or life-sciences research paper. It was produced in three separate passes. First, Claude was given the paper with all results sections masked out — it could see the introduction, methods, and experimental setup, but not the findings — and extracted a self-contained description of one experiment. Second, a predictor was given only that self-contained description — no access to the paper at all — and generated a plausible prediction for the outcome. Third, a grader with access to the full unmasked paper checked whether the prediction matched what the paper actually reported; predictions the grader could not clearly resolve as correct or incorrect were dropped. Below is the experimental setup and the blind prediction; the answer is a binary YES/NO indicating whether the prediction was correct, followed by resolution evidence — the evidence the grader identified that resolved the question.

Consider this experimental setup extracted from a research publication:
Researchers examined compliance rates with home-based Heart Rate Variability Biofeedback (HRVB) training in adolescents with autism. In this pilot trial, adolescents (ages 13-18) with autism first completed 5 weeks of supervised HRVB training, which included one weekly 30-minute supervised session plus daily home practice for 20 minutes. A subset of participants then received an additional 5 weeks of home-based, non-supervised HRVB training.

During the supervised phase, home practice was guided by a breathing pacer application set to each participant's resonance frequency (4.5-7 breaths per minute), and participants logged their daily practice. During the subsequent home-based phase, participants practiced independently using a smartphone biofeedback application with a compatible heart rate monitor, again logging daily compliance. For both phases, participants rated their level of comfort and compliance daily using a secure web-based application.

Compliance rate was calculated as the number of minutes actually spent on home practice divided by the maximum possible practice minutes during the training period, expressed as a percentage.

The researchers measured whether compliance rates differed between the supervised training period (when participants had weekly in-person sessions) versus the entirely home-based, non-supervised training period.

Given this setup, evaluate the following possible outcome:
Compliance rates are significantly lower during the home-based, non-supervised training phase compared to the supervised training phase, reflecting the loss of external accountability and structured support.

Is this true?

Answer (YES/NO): YES